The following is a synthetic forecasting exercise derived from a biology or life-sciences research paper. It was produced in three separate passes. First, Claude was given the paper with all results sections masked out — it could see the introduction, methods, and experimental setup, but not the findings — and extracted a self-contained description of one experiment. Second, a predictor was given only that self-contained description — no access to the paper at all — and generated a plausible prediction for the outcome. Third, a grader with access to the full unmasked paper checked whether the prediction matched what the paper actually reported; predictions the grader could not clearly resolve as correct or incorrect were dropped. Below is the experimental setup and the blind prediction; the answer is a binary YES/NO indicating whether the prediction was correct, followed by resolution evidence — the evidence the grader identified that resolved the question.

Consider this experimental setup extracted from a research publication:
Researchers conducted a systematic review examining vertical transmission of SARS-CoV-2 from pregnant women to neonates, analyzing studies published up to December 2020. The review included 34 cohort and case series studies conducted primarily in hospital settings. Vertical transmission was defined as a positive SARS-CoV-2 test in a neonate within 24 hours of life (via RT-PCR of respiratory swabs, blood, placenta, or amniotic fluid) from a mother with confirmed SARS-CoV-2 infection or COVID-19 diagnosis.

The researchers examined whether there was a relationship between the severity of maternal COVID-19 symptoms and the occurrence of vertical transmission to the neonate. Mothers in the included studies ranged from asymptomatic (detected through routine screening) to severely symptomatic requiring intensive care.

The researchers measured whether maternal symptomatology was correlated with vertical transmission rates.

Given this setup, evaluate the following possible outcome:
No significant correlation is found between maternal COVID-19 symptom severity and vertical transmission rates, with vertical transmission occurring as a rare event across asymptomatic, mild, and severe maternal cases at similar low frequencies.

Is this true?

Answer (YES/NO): YES